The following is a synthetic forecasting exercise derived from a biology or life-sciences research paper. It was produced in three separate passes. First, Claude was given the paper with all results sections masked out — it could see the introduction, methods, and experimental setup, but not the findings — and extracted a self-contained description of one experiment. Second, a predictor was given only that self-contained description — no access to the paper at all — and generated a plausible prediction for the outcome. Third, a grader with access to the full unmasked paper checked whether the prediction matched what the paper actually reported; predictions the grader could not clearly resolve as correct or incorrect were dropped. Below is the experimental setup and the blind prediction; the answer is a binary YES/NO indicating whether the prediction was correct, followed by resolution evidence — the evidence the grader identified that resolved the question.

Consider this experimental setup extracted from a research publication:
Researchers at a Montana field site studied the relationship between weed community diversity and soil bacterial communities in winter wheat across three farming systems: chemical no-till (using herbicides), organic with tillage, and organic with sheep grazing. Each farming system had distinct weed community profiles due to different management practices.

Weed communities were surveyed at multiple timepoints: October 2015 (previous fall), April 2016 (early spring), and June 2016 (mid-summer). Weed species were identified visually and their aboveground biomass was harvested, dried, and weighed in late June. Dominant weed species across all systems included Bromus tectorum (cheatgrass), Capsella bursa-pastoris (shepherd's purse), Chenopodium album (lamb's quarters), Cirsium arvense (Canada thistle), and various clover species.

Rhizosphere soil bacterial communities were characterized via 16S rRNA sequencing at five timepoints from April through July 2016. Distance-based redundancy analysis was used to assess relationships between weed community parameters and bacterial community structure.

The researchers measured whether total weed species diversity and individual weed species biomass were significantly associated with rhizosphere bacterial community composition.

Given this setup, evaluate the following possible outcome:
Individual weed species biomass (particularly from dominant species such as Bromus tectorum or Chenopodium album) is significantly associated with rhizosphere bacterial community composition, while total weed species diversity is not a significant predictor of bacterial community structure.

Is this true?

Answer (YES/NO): NO